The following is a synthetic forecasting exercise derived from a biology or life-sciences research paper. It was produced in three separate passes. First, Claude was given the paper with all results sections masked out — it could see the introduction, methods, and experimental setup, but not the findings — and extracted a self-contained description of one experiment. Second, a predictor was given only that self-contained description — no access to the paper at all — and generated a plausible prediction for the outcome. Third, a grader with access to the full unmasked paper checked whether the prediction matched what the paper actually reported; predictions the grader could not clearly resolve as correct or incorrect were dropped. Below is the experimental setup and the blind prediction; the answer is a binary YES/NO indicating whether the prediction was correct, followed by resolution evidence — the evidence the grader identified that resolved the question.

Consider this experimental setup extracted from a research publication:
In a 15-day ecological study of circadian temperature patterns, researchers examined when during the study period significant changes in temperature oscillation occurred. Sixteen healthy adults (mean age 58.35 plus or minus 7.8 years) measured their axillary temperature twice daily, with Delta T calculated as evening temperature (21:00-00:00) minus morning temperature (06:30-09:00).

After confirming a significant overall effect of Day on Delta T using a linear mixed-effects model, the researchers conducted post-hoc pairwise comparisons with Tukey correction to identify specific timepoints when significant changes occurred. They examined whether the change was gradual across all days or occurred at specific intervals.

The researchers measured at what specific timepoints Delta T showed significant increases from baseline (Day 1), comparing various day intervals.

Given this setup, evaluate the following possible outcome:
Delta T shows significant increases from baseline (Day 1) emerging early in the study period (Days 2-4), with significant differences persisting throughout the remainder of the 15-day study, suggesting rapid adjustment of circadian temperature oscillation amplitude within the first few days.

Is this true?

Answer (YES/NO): NO